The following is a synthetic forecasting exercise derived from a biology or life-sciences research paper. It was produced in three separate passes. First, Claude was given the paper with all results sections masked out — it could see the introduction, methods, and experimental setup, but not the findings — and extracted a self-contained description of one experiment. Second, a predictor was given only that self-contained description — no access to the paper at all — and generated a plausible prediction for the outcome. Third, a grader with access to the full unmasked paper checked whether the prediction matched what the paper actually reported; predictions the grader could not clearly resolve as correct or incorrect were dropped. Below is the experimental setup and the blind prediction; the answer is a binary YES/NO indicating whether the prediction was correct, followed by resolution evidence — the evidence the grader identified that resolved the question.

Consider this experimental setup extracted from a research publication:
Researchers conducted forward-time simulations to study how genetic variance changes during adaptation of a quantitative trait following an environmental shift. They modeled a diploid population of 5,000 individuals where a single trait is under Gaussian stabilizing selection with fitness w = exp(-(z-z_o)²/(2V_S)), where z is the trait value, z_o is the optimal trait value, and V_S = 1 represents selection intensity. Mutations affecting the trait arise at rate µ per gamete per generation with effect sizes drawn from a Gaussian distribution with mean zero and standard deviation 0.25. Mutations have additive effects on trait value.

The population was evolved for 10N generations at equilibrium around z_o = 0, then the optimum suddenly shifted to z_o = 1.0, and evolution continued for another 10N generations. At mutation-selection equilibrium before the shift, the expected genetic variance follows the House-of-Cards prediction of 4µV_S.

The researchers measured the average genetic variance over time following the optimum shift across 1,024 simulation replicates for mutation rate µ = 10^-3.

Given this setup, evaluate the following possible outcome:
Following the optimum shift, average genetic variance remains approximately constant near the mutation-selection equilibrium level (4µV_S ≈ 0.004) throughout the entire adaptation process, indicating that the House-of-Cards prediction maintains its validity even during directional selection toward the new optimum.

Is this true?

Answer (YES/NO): NO